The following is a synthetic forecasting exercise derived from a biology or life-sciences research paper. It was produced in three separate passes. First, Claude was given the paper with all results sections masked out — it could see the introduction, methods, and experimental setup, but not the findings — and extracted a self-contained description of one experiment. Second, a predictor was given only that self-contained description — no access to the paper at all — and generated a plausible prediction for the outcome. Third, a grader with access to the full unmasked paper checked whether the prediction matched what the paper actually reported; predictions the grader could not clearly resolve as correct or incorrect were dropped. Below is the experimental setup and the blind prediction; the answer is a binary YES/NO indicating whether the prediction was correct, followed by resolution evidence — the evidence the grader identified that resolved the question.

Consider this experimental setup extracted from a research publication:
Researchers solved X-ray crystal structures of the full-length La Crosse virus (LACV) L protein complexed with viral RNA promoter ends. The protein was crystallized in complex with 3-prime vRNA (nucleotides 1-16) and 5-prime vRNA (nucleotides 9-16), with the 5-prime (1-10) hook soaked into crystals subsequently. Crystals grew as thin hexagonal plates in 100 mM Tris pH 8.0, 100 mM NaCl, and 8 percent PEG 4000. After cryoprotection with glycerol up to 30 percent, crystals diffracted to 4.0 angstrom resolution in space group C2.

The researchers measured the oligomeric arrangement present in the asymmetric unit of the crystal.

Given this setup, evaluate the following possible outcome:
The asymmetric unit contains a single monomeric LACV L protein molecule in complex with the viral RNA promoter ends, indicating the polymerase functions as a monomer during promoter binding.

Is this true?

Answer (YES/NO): NO